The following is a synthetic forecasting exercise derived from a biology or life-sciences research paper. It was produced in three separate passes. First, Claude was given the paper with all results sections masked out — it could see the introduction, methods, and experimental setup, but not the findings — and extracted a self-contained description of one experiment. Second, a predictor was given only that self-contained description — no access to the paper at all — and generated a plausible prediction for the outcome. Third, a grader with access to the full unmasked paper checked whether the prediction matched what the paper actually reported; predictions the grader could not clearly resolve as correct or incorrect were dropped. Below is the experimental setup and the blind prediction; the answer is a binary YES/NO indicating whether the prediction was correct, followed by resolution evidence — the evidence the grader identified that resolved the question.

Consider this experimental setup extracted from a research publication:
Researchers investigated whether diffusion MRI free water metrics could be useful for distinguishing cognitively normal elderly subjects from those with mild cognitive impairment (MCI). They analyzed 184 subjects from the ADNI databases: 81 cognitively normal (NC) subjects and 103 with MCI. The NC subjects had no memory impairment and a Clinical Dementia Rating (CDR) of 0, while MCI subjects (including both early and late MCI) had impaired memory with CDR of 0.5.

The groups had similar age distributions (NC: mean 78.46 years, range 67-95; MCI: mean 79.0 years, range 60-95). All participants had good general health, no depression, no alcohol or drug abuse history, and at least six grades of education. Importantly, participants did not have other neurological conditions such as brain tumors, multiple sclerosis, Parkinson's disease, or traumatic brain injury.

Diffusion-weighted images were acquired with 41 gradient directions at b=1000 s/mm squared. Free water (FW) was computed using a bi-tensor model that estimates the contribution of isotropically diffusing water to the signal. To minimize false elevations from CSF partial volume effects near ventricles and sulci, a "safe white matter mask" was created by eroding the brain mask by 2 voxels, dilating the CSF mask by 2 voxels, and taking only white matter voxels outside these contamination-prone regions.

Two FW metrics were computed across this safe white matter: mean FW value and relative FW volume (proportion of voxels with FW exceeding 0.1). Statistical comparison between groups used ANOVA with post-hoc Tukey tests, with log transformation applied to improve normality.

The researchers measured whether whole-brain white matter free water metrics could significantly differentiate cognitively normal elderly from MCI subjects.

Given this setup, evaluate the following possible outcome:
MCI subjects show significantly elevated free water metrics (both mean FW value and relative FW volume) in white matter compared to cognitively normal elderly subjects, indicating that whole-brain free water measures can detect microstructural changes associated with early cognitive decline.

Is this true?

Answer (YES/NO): YES